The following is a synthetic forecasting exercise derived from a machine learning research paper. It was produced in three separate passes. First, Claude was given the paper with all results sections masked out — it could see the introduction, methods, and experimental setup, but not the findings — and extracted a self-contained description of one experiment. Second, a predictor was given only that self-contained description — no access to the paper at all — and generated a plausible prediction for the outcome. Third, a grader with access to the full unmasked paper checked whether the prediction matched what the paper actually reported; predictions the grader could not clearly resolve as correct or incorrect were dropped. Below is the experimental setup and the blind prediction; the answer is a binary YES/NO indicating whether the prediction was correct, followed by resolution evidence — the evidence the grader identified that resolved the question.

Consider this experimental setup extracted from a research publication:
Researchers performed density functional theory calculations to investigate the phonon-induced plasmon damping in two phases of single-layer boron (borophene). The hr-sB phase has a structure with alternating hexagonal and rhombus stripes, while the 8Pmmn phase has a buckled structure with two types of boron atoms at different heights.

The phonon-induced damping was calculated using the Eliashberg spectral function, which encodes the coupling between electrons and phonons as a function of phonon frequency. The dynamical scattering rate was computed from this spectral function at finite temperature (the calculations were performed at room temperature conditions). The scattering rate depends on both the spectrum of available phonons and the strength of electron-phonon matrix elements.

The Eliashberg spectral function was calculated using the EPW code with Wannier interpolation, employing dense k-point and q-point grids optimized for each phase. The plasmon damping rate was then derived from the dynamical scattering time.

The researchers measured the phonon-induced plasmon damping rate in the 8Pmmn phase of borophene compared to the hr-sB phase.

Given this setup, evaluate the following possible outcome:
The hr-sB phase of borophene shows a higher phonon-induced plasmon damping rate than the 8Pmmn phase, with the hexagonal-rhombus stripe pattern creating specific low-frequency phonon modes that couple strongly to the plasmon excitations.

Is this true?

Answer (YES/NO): NO